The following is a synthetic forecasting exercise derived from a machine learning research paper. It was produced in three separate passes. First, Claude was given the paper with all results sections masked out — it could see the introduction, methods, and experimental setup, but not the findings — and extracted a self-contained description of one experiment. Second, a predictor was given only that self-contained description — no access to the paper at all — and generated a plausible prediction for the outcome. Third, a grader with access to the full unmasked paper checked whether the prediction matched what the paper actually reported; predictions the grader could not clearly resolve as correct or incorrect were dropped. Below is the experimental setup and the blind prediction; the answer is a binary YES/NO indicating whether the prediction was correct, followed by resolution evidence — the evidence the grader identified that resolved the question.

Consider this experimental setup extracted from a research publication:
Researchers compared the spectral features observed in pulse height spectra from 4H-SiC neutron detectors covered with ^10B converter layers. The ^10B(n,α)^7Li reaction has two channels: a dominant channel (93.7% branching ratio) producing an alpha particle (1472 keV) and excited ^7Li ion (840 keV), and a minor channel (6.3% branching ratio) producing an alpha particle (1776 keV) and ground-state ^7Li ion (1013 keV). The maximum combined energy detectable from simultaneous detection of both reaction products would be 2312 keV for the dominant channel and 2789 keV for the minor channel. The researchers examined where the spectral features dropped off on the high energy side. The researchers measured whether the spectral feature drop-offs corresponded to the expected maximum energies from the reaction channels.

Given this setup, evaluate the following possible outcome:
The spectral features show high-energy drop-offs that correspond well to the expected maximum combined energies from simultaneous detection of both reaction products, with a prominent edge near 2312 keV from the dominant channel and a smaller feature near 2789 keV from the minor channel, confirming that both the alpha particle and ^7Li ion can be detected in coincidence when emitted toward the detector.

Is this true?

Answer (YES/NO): YES